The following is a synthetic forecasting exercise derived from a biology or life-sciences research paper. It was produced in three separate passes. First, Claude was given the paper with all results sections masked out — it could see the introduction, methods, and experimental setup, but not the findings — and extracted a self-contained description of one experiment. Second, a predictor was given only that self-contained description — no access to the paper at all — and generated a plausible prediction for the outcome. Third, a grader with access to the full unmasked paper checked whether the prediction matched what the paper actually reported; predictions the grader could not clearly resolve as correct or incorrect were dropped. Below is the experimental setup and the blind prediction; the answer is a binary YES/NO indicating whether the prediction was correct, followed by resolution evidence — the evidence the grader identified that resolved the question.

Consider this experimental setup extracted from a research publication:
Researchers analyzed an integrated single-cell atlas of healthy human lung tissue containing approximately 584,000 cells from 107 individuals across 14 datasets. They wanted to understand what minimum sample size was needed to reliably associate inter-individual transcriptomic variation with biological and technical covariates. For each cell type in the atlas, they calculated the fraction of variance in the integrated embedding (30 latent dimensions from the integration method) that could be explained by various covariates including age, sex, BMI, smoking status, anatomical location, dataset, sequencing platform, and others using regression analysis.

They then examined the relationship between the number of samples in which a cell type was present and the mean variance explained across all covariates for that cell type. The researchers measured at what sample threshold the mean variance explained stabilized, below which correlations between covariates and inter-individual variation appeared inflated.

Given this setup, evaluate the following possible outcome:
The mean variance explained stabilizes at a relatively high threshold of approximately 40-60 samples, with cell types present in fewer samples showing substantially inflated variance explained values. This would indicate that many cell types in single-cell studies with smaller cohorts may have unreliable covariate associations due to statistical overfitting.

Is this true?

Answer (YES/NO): YES